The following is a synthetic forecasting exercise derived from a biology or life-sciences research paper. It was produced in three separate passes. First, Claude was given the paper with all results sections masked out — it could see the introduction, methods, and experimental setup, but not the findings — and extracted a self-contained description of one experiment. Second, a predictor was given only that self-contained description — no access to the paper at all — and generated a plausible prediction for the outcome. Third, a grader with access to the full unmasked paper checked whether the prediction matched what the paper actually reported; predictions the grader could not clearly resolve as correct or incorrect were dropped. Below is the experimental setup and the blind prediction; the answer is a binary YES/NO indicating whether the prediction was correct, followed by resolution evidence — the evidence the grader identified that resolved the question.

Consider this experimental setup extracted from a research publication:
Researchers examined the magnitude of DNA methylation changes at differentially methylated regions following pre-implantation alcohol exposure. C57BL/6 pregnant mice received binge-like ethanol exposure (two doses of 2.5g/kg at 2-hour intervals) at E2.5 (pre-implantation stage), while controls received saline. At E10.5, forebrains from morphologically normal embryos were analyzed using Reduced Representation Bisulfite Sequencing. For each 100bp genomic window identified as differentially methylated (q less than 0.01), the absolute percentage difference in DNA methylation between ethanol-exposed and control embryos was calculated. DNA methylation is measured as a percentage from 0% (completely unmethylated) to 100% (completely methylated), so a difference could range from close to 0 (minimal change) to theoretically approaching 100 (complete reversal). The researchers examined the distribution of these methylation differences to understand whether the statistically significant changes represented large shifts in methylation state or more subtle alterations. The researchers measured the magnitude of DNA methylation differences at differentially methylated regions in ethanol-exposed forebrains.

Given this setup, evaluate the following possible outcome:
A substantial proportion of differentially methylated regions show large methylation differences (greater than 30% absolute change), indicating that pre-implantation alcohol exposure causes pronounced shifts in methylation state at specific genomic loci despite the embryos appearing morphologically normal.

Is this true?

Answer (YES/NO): NO